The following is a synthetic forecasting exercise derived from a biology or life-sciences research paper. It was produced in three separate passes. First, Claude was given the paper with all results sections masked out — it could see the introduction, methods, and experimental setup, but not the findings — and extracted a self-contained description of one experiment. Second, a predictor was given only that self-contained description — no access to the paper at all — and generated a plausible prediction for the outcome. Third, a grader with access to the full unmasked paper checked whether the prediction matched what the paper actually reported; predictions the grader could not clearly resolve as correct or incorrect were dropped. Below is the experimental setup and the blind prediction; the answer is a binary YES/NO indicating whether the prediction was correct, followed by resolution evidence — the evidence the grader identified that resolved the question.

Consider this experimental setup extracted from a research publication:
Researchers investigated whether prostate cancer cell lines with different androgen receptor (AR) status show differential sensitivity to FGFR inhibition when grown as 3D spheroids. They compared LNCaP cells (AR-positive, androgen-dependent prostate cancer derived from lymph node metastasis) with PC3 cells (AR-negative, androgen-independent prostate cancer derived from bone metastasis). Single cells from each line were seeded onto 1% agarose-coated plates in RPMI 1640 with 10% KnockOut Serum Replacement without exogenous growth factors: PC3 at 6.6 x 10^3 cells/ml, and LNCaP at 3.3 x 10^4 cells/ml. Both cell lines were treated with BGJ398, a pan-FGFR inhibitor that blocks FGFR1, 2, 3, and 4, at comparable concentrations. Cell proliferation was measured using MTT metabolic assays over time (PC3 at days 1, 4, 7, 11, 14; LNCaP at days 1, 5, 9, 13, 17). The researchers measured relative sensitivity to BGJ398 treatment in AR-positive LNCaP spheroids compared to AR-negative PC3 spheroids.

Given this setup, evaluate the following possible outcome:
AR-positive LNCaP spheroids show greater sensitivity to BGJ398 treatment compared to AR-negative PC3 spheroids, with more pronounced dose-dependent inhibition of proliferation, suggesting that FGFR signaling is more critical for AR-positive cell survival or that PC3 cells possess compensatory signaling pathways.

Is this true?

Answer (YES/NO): NO